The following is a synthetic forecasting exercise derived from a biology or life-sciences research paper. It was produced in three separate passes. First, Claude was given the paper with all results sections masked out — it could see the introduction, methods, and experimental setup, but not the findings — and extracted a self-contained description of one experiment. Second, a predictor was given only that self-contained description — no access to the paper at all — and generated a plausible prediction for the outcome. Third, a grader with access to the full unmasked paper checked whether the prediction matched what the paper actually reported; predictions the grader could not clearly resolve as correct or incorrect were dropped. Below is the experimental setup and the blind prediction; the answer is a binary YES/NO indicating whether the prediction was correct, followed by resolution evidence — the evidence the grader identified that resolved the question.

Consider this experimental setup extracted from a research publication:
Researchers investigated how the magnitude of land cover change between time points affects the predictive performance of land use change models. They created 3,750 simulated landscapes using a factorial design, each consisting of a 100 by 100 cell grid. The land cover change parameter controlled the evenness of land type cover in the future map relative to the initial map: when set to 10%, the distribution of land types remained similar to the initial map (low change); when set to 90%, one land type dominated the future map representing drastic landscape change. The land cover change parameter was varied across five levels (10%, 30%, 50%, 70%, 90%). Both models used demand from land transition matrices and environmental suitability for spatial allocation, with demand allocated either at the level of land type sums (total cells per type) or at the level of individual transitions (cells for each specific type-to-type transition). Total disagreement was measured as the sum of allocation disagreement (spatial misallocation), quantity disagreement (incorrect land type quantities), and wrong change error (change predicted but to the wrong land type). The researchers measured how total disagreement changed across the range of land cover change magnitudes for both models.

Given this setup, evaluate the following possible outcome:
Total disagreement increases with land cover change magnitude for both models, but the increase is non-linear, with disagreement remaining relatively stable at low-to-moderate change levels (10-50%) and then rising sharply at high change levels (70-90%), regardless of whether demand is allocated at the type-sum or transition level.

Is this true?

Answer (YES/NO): NO